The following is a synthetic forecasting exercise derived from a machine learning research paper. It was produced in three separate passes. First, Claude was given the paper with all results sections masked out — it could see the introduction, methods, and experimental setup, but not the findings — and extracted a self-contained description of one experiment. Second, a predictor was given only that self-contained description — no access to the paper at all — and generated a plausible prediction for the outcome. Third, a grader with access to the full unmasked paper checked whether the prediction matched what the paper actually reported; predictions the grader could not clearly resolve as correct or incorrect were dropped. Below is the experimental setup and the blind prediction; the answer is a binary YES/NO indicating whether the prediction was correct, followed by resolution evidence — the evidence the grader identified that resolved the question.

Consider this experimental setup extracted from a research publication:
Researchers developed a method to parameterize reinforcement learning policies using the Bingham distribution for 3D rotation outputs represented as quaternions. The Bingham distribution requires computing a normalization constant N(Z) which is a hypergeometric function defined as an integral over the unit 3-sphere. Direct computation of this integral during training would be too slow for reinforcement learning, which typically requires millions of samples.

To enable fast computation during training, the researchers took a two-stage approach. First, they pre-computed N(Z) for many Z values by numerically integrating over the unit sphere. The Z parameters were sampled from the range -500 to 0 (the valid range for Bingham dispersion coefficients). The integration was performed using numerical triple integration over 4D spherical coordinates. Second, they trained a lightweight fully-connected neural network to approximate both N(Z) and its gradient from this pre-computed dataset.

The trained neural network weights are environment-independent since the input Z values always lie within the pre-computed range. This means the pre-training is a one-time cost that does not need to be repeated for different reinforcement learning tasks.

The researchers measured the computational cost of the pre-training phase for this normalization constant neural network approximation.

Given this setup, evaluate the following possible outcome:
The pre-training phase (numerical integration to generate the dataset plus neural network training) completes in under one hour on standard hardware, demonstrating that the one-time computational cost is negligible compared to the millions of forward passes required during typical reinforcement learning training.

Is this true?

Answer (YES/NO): YES